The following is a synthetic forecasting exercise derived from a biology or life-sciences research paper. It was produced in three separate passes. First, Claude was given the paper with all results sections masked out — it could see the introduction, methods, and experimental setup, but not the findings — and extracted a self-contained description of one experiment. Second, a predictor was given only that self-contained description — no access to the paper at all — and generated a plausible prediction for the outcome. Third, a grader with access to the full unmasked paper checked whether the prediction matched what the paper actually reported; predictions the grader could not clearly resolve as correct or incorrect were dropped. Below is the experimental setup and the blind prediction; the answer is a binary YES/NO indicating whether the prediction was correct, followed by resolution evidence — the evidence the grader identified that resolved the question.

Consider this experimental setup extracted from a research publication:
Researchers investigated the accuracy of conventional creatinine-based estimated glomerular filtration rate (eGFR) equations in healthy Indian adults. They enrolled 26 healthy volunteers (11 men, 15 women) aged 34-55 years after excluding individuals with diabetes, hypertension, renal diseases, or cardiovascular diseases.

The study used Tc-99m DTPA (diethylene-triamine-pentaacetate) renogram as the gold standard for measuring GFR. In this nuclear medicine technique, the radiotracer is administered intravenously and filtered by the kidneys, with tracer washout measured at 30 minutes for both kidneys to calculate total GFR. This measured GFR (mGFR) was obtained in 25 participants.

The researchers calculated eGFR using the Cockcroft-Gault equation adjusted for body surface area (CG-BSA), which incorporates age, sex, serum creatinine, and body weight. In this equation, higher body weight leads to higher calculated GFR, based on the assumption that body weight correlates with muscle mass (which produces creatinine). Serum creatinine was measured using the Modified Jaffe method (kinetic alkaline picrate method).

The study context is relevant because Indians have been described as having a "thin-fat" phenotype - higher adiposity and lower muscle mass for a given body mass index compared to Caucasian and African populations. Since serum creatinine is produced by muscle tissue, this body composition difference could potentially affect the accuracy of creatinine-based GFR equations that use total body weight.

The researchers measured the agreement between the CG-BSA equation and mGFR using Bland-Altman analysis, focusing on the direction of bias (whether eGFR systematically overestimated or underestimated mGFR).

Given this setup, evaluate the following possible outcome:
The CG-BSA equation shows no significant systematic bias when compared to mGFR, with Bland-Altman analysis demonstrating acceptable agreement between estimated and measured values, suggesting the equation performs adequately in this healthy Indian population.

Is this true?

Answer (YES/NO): NO